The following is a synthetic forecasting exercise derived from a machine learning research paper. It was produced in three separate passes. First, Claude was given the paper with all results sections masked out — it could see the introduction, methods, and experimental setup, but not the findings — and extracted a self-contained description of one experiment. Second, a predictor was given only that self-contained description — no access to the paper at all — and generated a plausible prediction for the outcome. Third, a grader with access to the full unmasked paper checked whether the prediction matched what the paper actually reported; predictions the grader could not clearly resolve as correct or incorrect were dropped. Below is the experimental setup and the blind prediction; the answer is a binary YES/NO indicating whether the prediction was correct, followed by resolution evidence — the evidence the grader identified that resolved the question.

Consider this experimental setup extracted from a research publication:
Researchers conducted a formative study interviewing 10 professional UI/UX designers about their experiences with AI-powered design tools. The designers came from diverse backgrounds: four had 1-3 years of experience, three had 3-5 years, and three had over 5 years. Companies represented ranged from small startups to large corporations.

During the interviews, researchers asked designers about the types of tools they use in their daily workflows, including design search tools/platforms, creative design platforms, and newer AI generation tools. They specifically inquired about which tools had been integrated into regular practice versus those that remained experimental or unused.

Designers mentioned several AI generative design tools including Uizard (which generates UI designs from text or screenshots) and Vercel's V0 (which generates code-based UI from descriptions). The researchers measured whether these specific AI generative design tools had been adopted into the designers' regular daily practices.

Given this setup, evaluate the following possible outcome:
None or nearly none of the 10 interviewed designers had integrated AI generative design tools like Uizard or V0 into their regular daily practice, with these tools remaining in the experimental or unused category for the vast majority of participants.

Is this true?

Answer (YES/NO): YES